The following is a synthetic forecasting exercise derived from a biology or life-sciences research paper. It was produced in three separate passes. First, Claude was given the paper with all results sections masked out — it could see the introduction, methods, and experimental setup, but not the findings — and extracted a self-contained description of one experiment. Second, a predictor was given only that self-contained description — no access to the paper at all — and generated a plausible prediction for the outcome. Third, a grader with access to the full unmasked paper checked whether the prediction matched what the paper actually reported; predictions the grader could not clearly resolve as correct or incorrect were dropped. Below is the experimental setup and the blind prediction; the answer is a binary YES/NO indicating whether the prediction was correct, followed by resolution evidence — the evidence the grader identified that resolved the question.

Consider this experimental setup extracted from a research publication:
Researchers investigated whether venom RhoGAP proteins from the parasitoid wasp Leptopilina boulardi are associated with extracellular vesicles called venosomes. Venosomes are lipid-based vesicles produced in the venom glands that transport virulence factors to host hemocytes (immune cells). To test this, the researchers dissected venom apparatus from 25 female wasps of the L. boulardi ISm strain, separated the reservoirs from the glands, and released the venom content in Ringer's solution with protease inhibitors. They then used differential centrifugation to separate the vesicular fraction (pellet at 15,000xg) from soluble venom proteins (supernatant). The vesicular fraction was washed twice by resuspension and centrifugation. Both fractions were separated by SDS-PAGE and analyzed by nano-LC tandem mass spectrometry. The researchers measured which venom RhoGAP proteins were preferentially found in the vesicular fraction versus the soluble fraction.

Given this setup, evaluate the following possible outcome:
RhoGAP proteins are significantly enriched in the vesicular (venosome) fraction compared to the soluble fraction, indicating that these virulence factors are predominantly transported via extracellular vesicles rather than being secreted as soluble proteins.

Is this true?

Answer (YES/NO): YES